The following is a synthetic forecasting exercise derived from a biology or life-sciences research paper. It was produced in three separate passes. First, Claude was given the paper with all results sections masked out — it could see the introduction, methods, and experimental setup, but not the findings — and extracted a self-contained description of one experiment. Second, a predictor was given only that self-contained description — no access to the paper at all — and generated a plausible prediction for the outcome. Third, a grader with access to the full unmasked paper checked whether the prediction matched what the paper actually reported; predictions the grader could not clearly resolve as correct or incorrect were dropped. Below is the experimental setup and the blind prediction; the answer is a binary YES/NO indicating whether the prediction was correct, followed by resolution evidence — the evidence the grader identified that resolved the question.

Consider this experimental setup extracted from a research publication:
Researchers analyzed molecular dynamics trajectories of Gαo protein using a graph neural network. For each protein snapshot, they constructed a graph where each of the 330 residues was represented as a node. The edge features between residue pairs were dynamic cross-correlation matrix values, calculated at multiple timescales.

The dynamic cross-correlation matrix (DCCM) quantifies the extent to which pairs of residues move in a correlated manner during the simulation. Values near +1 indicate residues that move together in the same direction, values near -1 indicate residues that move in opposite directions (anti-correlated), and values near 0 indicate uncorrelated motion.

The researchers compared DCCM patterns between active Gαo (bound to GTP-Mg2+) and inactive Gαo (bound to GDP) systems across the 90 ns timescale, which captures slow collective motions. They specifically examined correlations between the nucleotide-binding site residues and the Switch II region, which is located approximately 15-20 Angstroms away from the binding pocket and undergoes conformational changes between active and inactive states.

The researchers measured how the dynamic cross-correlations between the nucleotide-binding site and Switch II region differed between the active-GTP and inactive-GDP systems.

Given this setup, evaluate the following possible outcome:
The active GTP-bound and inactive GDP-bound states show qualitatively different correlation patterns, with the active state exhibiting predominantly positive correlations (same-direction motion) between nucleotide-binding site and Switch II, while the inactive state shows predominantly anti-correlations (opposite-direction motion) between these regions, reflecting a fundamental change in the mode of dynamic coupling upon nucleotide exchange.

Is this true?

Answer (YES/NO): NO